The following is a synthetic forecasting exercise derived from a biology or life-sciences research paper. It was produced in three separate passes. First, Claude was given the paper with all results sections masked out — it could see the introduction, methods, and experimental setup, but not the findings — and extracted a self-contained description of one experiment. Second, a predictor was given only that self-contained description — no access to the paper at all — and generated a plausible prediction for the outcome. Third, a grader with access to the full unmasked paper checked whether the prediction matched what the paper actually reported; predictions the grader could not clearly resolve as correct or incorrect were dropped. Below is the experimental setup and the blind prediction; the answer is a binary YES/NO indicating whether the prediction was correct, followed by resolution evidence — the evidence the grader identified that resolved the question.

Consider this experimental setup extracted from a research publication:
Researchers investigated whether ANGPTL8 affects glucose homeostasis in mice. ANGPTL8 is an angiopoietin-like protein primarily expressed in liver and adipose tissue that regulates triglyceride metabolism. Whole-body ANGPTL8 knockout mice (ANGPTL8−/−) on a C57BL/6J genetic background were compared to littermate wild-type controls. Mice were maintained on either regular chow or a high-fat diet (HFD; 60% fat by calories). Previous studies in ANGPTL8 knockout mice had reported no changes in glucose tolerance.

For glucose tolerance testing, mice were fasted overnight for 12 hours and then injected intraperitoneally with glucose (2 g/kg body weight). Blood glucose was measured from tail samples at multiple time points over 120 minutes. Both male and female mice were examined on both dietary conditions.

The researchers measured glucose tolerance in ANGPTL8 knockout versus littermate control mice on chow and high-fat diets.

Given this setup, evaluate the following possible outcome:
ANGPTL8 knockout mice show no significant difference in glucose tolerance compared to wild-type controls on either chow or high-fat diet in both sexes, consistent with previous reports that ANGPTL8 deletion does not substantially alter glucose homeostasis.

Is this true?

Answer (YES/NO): NO